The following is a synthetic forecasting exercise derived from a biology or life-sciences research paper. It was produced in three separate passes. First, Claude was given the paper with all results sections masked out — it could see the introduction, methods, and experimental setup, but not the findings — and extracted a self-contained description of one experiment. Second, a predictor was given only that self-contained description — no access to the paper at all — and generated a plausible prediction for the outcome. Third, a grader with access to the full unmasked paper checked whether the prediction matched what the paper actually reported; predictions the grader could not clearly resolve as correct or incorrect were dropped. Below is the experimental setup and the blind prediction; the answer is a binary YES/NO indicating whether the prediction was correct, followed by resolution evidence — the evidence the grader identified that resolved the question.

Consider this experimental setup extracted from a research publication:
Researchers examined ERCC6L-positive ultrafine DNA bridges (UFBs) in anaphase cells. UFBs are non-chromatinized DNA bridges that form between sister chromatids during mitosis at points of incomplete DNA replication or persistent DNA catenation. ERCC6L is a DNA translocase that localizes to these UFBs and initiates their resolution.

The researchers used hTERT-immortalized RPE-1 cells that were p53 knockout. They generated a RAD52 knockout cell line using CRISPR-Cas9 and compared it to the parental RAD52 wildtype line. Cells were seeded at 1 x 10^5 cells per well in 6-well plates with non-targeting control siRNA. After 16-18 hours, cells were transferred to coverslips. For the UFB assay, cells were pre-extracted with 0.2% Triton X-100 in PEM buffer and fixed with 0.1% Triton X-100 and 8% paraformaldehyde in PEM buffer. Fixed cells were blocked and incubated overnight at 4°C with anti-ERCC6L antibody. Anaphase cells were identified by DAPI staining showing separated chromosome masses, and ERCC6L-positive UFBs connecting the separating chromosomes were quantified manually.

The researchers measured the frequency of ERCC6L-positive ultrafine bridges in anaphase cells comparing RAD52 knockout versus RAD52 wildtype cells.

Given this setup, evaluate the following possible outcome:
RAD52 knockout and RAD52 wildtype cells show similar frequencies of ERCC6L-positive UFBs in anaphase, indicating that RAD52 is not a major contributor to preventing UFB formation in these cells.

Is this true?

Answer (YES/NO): NO